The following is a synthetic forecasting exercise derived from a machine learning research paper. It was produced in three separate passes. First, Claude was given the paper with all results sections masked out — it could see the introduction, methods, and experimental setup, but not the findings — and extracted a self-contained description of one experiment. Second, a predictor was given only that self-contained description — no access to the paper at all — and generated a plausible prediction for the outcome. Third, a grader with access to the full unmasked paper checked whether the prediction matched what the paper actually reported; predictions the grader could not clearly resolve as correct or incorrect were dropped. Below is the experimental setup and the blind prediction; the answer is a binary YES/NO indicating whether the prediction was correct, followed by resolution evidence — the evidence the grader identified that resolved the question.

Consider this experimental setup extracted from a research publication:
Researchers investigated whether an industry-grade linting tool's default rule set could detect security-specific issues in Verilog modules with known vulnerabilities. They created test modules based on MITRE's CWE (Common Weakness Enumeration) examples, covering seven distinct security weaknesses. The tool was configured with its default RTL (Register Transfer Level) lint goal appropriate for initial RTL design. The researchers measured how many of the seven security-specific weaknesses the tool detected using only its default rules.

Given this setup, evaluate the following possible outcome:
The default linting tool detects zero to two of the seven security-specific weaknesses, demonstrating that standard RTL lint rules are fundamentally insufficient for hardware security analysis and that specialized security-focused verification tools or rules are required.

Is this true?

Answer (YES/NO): YES